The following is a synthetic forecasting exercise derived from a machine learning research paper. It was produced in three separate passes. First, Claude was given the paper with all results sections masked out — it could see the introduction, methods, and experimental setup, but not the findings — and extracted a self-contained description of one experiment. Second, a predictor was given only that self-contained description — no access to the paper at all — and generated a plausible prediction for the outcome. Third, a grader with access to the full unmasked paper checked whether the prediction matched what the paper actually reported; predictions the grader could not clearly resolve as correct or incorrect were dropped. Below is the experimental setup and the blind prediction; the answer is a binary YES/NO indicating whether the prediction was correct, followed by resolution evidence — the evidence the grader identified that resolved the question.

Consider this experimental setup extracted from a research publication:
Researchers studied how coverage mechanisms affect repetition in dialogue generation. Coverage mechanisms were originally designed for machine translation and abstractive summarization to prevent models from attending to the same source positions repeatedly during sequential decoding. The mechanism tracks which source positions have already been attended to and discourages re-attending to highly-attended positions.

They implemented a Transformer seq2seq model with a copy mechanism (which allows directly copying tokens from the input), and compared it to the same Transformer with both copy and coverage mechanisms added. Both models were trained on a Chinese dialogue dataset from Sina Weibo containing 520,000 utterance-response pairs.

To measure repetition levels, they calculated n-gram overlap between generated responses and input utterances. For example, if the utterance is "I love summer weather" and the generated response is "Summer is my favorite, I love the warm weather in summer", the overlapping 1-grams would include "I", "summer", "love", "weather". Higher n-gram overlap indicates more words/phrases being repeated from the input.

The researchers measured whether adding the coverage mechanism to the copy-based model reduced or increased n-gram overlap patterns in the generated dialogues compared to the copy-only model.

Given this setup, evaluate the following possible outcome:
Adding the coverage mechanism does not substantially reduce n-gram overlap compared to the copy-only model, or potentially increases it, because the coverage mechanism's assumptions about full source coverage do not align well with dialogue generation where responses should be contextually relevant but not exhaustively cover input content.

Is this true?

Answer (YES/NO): YES